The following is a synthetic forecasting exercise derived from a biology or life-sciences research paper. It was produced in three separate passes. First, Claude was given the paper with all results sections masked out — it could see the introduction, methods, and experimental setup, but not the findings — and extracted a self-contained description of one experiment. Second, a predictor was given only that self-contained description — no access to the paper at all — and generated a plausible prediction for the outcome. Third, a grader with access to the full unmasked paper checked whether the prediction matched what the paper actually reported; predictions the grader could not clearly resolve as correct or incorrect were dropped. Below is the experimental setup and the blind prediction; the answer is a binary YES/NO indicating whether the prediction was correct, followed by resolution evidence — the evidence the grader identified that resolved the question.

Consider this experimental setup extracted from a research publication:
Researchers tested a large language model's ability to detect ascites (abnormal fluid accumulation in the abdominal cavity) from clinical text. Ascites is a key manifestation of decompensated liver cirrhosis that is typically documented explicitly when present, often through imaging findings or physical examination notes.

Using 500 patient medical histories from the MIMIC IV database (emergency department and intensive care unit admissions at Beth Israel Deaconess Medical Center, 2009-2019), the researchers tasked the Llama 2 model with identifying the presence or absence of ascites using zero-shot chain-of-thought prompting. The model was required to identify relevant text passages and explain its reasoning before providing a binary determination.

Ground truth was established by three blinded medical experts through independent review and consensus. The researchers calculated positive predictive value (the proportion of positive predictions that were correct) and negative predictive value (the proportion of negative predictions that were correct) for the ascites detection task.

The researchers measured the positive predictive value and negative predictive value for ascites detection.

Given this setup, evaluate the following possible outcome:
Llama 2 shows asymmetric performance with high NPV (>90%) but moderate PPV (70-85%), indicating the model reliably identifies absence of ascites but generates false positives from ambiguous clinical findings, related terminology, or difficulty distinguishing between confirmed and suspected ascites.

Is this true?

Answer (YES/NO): NO